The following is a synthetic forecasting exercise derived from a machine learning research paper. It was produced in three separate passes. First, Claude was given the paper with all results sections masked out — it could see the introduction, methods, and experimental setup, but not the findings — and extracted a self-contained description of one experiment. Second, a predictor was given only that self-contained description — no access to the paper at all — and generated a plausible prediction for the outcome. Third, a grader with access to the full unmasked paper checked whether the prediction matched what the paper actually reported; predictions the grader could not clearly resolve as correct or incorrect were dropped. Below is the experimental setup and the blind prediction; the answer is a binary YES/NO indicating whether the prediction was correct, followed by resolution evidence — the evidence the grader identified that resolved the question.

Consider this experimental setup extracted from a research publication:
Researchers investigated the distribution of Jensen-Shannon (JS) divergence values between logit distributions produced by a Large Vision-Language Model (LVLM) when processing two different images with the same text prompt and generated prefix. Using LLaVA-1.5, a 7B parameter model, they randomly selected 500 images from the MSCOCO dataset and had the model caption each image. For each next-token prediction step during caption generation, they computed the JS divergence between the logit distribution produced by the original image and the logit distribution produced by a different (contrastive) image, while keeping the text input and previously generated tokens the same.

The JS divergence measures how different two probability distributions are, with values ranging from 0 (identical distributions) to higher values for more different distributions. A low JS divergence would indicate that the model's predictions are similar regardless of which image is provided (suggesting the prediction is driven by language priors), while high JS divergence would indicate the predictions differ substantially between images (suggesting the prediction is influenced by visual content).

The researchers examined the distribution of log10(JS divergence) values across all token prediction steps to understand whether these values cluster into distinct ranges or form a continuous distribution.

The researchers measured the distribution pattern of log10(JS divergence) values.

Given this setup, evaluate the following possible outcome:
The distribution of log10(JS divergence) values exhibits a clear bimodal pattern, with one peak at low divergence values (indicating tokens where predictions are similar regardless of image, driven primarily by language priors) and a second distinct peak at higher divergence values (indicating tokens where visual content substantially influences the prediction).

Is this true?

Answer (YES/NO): YES